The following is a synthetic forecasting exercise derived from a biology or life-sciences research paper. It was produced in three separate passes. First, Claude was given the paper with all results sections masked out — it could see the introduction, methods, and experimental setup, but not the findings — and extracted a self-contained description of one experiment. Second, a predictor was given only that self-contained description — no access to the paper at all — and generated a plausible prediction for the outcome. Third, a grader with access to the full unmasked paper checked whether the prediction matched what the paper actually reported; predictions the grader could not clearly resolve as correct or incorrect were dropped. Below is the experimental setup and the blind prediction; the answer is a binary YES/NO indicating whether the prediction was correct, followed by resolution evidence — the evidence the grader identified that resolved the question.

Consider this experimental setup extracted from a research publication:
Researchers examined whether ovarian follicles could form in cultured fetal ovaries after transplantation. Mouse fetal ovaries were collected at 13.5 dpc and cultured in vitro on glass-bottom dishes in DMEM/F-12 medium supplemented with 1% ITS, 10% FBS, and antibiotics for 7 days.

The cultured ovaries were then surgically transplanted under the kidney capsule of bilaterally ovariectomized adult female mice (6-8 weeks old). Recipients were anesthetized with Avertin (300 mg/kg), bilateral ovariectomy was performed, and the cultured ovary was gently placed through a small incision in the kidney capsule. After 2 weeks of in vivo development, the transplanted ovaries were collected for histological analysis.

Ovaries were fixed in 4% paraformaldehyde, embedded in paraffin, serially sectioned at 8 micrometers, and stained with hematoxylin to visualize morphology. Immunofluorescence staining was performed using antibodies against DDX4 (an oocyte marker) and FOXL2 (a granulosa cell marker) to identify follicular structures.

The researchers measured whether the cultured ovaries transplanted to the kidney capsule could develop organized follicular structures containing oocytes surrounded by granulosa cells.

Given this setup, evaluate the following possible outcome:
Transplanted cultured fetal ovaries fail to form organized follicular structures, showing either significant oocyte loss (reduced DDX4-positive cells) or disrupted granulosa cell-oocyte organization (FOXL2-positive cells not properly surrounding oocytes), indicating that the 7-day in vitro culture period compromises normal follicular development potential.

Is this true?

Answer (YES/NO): NO